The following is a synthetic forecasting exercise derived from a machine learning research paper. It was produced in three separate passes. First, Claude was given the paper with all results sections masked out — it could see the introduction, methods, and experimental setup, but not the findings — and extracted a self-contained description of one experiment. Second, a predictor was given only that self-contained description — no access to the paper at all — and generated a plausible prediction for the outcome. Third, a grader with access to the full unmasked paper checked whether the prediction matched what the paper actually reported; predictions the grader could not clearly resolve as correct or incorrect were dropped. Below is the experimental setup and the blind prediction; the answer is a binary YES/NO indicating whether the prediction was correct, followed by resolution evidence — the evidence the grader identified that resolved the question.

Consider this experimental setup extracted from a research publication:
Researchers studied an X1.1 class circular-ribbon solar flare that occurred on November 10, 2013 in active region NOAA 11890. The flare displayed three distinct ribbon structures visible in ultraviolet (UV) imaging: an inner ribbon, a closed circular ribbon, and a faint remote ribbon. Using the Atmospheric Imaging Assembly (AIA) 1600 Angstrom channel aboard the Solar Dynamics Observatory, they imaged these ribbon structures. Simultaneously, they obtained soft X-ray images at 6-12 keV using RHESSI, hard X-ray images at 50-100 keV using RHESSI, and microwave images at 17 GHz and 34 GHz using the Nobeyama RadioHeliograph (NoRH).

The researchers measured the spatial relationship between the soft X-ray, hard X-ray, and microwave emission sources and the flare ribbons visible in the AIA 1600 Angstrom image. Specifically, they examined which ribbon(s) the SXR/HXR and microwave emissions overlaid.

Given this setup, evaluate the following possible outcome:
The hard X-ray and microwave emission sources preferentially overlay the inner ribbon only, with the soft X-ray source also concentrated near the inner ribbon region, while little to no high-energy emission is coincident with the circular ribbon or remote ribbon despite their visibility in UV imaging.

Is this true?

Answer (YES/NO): NO